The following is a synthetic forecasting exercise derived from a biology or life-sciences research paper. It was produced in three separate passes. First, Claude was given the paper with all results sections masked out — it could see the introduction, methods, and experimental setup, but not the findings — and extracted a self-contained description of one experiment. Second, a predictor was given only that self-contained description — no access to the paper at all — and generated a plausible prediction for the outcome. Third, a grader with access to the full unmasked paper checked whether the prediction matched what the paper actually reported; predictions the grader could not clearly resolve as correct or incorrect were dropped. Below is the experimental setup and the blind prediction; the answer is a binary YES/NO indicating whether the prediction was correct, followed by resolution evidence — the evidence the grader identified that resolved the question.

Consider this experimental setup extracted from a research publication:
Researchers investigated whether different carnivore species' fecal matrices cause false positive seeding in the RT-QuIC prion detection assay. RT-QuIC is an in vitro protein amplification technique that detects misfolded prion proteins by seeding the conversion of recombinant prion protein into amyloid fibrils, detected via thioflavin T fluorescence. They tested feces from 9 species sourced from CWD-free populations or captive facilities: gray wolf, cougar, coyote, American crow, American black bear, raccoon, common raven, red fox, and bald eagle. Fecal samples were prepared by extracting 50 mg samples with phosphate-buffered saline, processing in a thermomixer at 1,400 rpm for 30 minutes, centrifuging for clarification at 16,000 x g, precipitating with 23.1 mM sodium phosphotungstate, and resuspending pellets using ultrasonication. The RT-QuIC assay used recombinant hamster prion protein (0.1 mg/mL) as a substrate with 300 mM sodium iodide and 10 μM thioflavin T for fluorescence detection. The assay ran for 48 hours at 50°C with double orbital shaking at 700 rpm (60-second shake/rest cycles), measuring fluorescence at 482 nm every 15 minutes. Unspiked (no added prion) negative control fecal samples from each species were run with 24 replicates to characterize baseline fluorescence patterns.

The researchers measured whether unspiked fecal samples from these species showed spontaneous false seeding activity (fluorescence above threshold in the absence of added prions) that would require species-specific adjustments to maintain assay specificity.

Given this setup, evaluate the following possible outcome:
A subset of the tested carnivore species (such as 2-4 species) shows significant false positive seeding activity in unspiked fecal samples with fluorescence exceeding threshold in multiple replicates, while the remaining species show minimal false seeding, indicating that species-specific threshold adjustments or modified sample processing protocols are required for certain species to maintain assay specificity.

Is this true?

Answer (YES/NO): YES